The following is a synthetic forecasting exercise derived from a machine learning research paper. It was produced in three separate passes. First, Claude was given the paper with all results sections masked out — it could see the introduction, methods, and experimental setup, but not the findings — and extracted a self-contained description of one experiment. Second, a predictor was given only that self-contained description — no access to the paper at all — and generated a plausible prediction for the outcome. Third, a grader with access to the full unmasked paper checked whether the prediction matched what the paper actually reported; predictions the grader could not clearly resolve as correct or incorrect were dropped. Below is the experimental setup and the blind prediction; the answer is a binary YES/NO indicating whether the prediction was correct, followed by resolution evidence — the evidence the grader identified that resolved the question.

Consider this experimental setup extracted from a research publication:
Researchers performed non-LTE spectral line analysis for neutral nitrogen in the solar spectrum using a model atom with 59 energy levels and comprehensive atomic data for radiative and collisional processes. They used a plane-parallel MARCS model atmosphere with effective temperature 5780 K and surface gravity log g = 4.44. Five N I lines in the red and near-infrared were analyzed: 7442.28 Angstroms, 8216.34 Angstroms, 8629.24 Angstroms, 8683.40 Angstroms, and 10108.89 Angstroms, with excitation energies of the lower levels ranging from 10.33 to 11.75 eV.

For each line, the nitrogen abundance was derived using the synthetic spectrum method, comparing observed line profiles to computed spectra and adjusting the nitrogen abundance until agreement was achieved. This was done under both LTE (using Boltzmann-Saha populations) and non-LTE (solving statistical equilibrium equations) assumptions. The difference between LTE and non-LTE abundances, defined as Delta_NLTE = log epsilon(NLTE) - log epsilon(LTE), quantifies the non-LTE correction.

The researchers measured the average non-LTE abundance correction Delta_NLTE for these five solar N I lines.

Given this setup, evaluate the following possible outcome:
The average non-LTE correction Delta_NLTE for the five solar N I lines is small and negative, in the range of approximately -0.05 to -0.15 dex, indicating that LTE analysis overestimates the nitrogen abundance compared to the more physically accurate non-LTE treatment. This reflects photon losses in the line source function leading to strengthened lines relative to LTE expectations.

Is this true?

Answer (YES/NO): NO